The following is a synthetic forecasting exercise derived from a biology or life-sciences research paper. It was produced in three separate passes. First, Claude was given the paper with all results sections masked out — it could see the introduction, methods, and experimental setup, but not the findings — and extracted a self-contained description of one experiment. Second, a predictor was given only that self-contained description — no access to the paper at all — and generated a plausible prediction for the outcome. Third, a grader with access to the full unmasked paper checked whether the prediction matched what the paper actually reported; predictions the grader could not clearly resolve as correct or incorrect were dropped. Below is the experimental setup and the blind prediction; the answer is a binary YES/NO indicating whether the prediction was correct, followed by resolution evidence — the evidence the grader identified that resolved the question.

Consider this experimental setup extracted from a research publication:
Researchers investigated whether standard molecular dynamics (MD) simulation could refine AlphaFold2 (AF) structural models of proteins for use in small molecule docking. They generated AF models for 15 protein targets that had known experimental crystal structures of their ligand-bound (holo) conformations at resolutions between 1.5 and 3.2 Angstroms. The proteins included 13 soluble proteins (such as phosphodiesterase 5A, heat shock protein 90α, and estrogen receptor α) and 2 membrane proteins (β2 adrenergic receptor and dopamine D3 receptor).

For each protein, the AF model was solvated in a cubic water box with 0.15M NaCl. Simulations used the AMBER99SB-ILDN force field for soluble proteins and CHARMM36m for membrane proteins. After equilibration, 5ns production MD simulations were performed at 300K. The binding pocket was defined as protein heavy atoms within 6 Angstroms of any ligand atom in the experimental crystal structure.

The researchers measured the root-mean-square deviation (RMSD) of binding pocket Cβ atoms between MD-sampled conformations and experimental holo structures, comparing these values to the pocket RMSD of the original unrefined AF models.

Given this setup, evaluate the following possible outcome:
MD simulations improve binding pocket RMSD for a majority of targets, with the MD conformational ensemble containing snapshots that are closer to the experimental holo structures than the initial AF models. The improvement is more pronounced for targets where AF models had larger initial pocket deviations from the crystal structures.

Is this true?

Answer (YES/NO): NO